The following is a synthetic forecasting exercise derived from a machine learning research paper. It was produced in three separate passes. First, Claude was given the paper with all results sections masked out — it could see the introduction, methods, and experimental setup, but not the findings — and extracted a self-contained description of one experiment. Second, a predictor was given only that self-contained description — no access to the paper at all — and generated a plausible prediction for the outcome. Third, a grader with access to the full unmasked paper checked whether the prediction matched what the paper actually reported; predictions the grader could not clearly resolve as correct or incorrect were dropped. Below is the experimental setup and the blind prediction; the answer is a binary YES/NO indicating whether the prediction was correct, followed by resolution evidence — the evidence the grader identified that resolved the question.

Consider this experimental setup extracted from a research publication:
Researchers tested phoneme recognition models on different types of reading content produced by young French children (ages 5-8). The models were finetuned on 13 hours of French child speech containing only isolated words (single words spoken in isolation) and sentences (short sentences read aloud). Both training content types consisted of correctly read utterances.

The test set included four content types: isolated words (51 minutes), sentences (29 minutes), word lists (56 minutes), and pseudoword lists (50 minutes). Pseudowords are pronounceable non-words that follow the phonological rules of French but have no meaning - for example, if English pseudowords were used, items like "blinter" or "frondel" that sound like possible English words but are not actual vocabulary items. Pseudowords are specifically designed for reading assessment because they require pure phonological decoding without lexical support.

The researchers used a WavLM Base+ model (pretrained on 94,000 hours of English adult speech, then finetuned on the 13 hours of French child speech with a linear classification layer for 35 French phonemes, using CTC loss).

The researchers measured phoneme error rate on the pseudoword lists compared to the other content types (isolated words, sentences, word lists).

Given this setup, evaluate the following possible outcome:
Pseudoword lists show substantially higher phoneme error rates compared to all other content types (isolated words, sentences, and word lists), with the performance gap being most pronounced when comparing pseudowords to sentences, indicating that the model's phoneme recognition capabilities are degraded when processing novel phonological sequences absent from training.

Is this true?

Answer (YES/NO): YES